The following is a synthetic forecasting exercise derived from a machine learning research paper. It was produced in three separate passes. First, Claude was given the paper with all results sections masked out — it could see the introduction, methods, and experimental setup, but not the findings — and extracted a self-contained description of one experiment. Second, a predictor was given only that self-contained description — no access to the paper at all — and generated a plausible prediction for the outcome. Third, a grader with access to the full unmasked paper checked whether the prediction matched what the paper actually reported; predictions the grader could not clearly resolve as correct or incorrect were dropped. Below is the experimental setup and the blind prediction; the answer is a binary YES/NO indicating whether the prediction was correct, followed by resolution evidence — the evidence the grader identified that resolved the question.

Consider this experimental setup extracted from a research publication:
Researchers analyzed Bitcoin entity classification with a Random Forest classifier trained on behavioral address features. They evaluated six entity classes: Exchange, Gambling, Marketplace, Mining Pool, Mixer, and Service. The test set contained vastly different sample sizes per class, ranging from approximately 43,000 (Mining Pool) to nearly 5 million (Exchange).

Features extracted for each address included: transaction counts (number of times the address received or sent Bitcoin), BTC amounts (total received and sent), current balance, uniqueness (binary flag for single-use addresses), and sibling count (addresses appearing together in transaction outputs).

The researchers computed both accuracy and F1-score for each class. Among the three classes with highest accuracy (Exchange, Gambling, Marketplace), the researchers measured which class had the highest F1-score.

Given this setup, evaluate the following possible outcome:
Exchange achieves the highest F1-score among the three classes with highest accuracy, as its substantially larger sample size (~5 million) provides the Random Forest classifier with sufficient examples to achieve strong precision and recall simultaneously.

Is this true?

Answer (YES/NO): NO